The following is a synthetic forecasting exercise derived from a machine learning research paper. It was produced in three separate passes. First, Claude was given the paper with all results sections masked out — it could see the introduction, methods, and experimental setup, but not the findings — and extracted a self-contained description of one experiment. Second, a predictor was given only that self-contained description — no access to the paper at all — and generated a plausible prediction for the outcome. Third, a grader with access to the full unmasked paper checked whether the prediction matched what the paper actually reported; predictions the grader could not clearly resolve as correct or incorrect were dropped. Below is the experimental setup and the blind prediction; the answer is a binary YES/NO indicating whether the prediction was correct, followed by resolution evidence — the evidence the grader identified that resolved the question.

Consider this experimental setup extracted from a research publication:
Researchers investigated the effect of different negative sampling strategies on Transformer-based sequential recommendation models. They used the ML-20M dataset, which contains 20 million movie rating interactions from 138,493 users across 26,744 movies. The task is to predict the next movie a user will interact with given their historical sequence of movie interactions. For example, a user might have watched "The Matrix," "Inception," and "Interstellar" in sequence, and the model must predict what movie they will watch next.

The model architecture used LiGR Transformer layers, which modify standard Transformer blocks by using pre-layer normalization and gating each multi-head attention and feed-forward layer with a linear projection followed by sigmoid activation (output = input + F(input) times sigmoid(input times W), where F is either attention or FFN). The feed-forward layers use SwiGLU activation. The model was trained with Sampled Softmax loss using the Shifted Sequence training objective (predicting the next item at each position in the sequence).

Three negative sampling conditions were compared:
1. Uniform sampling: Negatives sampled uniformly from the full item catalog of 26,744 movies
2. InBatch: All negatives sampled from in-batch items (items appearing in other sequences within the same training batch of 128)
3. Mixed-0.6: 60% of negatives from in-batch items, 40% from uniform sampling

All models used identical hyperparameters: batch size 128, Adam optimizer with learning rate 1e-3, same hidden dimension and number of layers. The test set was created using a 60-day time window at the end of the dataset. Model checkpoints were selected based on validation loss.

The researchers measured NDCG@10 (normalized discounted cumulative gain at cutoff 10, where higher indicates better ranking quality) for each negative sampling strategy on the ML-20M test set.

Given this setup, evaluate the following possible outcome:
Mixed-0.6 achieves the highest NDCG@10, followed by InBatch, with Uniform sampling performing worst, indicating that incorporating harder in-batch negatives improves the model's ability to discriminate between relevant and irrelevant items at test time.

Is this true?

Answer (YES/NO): NO